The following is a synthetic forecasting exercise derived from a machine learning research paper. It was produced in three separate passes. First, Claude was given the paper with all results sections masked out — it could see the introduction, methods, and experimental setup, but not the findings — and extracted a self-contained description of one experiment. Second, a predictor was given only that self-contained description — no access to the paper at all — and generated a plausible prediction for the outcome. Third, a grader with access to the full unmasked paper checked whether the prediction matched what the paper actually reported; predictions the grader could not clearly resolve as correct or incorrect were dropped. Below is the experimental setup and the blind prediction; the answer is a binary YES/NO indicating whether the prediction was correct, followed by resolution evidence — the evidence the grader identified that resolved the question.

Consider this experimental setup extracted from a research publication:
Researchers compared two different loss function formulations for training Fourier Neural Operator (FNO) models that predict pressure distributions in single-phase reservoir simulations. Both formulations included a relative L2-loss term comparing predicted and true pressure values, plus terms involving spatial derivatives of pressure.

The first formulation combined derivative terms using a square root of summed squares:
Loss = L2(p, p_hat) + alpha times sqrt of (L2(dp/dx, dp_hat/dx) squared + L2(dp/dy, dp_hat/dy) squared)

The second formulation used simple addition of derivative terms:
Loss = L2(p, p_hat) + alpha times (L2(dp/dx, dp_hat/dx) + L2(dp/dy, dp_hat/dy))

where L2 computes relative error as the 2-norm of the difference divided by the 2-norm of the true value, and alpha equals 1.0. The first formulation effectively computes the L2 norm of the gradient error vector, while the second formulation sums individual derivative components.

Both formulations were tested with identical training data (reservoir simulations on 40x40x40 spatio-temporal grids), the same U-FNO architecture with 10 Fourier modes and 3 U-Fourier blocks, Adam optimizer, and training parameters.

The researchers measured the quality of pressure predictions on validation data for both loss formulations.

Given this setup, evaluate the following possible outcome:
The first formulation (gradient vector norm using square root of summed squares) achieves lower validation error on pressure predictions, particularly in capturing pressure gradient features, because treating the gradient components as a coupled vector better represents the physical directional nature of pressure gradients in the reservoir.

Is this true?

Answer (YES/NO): YES